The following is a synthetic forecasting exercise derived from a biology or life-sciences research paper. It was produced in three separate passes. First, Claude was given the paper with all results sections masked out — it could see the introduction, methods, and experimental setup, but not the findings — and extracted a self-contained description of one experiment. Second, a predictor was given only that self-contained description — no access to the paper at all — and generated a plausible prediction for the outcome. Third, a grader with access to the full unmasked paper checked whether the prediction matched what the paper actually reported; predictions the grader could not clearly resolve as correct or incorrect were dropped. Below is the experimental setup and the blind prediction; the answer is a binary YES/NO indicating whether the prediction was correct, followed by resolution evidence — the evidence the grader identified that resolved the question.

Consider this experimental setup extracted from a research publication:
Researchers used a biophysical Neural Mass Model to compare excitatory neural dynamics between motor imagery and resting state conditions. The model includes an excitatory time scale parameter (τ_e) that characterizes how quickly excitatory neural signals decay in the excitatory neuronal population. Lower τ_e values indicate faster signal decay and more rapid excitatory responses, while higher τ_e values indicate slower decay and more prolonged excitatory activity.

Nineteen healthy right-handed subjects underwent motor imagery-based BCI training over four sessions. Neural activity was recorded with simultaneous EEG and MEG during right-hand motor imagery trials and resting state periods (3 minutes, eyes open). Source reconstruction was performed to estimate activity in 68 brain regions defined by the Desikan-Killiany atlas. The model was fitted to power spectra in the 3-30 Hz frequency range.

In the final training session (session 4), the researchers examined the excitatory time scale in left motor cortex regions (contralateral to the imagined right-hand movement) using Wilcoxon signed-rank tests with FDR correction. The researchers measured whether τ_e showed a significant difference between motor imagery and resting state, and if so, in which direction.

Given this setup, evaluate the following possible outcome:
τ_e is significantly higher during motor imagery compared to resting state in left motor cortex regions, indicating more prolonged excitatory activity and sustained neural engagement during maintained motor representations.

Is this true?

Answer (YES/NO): NO